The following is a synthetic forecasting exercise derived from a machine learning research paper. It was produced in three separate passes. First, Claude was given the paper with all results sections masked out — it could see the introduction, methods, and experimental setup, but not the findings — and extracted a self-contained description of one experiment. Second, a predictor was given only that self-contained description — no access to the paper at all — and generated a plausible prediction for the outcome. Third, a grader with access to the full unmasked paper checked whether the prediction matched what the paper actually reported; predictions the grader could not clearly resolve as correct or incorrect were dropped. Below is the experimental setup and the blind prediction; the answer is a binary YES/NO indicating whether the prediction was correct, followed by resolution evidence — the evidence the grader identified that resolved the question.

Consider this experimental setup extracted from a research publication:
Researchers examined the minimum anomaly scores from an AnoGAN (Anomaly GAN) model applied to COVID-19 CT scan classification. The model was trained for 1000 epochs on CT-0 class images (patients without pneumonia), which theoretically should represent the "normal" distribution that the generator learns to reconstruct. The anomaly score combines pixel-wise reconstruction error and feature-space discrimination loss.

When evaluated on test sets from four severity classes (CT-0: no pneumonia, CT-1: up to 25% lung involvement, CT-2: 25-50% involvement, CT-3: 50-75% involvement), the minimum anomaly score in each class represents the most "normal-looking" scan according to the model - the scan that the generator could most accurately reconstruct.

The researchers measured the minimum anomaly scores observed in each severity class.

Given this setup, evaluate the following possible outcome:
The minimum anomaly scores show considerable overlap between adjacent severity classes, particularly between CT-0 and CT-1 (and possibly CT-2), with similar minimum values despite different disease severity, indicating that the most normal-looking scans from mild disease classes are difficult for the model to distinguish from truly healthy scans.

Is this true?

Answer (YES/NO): YES